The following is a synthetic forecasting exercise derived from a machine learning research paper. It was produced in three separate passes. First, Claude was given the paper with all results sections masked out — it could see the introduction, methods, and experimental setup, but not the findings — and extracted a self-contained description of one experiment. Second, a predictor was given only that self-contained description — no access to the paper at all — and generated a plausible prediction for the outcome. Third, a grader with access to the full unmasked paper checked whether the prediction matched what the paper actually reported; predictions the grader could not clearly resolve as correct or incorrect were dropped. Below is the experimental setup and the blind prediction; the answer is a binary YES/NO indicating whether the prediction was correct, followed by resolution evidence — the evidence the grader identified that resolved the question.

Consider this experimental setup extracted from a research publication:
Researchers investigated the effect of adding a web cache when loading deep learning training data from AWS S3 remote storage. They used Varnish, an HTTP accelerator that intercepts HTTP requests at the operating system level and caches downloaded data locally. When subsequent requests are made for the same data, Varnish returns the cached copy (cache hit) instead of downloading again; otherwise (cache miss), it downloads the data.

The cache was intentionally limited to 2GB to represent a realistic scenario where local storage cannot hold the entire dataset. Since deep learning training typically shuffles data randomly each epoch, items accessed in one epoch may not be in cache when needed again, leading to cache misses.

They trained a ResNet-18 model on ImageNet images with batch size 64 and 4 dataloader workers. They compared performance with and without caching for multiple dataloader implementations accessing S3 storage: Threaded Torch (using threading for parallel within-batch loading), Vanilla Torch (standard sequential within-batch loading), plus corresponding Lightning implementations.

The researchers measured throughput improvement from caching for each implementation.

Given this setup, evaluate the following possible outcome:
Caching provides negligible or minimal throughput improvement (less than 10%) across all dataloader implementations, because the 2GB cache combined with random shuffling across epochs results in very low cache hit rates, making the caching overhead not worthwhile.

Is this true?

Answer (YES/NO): NO